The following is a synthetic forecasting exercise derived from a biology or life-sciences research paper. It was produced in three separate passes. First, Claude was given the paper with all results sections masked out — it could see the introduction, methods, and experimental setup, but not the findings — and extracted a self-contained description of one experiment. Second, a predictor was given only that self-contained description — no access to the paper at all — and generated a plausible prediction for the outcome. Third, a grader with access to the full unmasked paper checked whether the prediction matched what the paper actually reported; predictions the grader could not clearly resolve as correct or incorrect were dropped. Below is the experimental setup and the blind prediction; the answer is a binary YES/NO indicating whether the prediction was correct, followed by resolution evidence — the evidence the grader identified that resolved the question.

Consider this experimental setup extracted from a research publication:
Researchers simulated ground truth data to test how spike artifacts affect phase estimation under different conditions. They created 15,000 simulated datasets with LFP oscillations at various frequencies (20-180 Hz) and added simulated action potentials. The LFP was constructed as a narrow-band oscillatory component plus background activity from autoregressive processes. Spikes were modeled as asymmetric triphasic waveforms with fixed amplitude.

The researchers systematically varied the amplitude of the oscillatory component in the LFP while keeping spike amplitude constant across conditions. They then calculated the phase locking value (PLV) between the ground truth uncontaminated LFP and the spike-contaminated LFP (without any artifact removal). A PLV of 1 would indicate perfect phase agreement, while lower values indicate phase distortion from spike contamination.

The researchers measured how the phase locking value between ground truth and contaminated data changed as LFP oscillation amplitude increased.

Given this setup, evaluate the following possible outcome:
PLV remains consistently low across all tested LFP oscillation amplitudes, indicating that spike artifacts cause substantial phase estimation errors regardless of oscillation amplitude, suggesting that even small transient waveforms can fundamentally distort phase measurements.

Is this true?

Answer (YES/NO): NO